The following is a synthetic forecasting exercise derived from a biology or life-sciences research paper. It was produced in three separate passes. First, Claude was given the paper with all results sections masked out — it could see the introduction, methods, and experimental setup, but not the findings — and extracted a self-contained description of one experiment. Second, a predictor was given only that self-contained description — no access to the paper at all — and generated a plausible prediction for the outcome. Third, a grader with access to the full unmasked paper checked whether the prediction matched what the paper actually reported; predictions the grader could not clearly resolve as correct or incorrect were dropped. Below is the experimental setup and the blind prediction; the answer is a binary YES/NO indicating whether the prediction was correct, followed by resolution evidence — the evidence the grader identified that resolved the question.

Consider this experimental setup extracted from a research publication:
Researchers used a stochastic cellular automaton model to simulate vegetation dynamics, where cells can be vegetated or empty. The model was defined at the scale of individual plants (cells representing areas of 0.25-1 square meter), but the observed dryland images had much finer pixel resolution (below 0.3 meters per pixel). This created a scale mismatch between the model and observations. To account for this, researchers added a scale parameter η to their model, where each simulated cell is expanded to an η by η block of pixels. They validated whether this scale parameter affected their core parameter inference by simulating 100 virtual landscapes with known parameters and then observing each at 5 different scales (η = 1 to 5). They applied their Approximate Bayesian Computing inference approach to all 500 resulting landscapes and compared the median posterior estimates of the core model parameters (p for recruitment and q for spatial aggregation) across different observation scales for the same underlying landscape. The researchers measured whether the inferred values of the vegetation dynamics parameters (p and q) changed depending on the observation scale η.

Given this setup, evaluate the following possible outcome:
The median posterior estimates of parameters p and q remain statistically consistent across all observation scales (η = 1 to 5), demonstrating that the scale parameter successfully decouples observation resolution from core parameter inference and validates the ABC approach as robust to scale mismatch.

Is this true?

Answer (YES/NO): YES